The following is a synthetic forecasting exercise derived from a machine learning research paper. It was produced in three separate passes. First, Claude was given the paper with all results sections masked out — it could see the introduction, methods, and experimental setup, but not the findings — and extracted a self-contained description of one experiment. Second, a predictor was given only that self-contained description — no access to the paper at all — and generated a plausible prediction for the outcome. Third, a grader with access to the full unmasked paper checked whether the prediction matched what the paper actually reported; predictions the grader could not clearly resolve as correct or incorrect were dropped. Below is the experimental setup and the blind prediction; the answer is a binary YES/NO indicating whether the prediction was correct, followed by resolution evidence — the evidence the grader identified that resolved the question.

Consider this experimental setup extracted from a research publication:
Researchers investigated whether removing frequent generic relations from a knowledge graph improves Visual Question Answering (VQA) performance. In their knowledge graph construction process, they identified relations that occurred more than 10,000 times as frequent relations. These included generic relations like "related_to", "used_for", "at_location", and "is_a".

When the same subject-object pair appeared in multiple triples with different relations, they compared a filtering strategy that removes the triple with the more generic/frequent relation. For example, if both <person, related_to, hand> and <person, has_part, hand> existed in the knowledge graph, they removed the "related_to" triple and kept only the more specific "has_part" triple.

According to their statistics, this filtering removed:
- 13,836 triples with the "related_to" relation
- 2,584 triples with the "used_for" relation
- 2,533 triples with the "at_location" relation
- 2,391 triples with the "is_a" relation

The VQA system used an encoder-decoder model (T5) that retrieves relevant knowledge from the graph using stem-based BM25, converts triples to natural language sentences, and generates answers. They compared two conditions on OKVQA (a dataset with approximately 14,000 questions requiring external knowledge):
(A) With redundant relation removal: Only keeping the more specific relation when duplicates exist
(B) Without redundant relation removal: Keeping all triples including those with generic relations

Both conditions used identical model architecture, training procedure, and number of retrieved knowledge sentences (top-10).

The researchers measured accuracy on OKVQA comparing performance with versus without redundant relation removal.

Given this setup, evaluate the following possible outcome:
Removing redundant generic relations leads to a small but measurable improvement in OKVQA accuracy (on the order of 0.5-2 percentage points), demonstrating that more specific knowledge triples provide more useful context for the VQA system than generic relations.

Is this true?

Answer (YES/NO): NO